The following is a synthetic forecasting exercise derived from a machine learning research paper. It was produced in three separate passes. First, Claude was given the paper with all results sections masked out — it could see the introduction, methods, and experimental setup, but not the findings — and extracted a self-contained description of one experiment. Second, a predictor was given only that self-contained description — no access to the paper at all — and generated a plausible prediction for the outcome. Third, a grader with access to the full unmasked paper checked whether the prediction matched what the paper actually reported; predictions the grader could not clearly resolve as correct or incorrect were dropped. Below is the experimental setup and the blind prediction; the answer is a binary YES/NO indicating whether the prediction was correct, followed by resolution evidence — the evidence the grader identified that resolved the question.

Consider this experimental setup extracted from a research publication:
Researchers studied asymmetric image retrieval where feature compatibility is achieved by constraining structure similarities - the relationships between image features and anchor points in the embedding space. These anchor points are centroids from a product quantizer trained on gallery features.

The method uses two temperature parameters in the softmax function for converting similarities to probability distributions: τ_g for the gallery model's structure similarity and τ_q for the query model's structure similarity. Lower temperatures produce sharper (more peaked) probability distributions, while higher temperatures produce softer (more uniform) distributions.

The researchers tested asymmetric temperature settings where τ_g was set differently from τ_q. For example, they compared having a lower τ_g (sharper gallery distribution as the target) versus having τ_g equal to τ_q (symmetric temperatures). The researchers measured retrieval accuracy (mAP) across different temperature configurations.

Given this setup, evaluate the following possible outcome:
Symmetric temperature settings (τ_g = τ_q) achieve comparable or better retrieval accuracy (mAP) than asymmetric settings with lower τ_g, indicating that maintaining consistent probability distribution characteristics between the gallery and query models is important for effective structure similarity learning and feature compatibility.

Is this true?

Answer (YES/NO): NO